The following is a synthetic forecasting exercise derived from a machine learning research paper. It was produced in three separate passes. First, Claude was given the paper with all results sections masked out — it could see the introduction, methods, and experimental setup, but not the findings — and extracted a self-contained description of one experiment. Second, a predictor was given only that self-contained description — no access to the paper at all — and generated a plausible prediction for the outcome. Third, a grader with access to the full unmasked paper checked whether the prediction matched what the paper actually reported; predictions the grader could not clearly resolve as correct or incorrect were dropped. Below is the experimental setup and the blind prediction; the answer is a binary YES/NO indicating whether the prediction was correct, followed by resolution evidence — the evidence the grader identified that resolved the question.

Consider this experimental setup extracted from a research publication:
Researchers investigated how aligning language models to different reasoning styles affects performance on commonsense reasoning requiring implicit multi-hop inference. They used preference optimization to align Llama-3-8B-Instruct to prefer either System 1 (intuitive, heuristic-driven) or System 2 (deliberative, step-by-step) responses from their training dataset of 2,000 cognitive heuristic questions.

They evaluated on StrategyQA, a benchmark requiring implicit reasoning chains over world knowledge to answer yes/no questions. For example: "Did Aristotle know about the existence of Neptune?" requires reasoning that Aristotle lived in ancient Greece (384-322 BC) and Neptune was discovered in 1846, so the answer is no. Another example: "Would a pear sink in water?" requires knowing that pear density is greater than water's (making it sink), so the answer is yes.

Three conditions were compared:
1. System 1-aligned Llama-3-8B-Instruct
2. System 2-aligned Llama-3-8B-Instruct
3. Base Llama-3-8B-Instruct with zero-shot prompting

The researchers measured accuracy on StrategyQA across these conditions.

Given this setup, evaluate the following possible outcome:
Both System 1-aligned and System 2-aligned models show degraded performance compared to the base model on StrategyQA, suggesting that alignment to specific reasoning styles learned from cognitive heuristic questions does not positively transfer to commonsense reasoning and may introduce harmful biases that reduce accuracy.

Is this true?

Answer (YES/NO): NO